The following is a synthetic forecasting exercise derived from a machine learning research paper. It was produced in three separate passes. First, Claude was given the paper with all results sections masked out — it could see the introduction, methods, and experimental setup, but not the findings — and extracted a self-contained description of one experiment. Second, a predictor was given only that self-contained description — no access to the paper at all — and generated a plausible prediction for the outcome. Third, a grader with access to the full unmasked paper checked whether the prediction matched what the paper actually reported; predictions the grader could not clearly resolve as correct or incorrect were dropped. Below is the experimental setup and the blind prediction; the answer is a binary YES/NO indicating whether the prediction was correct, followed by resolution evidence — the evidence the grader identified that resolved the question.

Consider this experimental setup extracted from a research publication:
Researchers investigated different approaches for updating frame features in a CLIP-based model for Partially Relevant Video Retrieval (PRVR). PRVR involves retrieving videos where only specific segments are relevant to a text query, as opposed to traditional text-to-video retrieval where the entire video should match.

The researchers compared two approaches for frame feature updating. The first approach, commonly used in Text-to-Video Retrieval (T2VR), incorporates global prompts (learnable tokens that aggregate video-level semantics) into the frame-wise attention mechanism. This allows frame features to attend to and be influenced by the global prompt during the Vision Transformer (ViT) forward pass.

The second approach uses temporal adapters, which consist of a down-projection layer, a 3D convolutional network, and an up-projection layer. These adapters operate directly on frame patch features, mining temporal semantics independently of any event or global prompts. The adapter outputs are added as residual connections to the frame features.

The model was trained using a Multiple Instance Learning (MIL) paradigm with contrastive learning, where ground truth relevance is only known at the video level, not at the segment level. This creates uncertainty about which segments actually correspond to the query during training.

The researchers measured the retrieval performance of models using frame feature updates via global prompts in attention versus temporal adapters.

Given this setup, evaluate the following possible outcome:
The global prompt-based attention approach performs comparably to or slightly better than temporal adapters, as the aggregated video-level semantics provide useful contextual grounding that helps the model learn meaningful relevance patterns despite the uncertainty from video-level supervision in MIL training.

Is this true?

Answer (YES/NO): NO